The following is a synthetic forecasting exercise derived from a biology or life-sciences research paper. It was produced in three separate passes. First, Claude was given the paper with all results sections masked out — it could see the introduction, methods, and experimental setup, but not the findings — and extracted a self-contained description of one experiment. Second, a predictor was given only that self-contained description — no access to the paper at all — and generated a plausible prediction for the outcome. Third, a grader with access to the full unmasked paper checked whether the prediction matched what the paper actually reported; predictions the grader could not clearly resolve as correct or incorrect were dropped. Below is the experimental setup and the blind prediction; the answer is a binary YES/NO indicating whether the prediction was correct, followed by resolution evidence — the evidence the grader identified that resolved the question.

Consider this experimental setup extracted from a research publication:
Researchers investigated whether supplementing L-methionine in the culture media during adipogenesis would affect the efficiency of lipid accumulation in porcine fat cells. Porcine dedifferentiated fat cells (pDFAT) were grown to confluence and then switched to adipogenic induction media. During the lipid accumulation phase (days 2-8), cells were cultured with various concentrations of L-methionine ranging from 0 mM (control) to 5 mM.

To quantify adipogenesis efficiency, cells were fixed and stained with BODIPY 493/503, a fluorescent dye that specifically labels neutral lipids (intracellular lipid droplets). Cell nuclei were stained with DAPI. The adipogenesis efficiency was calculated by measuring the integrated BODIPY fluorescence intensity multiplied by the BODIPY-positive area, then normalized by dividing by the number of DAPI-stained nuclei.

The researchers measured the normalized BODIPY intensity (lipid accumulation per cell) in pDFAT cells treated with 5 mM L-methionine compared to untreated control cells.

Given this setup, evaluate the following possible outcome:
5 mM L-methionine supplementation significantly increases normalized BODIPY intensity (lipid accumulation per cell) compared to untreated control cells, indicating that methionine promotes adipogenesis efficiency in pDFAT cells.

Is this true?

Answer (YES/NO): NO